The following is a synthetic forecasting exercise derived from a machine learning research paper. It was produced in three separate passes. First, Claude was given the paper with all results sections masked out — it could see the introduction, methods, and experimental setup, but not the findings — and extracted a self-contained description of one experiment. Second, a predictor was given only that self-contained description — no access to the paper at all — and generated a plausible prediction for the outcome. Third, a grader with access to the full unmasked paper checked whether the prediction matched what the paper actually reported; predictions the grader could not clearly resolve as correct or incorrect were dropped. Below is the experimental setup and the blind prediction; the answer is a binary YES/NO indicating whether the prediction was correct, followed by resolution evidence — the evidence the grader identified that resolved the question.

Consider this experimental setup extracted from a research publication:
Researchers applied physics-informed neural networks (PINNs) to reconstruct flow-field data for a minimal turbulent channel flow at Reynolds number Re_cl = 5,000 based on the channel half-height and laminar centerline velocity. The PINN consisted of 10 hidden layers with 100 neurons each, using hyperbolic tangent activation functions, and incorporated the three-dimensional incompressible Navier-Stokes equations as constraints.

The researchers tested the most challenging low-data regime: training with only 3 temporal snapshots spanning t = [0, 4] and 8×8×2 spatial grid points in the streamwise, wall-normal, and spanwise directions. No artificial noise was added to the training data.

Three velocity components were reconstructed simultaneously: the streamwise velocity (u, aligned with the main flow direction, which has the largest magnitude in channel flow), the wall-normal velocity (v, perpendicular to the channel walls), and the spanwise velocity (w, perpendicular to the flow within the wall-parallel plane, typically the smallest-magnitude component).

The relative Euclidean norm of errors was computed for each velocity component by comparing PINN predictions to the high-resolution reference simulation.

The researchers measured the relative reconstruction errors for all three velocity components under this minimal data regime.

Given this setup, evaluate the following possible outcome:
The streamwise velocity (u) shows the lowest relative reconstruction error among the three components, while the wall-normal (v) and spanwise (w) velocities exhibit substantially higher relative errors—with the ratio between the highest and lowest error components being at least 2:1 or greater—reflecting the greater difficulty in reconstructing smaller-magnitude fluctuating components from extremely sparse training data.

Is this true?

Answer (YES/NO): YES